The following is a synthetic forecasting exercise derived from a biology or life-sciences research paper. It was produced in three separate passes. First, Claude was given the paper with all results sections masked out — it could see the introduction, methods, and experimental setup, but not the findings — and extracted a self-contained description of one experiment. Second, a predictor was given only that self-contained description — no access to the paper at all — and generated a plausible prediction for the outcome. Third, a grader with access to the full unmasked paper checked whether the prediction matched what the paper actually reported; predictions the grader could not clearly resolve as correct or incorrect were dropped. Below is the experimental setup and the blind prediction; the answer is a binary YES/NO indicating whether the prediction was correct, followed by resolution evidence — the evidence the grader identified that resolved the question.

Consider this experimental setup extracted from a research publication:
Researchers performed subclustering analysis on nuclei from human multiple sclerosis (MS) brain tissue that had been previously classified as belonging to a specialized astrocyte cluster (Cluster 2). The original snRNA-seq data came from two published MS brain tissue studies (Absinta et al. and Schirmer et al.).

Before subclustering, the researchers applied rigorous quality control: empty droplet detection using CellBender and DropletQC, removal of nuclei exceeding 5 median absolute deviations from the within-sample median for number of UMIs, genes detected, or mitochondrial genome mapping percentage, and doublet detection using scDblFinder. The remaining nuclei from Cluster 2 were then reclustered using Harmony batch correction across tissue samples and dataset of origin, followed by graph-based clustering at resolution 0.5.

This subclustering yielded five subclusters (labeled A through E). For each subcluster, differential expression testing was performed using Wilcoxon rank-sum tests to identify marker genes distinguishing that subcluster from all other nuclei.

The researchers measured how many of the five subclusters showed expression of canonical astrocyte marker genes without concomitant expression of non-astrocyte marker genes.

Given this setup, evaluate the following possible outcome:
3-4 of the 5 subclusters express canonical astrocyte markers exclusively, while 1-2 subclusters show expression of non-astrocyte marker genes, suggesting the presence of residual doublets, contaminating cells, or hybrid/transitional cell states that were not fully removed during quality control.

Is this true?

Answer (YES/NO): NO